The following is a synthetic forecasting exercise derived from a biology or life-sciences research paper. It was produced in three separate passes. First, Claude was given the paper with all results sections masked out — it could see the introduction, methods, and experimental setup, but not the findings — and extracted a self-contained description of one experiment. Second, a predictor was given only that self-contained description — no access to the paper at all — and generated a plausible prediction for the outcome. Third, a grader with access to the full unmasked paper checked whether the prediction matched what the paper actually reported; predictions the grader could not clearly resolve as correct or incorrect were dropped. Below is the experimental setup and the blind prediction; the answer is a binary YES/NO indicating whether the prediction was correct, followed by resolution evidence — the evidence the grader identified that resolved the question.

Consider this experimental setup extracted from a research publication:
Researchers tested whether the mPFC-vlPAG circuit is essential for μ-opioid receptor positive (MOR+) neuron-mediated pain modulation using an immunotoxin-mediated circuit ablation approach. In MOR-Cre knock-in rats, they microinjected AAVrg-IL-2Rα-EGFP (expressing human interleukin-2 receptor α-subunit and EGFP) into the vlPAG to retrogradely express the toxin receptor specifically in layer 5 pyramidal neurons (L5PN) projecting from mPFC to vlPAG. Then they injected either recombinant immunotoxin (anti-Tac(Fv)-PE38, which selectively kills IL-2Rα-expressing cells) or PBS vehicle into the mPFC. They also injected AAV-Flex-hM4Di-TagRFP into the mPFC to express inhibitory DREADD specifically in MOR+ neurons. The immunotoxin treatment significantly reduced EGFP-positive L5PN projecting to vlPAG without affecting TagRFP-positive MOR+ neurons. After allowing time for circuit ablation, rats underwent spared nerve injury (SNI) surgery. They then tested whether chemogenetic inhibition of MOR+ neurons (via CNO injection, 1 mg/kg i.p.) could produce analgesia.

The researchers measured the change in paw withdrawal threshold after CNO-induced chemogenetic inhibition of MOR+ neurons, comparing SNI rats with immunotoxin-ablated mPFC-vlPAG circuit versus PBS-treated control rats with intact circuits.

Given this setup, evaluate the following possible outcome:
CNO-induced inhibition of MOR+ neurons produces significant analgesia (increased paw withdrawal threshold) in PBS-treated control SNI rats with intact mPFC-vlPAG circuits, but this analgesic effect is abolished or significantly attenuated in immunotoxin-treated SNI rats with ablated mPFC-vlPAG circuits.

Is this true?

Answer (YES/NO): YES